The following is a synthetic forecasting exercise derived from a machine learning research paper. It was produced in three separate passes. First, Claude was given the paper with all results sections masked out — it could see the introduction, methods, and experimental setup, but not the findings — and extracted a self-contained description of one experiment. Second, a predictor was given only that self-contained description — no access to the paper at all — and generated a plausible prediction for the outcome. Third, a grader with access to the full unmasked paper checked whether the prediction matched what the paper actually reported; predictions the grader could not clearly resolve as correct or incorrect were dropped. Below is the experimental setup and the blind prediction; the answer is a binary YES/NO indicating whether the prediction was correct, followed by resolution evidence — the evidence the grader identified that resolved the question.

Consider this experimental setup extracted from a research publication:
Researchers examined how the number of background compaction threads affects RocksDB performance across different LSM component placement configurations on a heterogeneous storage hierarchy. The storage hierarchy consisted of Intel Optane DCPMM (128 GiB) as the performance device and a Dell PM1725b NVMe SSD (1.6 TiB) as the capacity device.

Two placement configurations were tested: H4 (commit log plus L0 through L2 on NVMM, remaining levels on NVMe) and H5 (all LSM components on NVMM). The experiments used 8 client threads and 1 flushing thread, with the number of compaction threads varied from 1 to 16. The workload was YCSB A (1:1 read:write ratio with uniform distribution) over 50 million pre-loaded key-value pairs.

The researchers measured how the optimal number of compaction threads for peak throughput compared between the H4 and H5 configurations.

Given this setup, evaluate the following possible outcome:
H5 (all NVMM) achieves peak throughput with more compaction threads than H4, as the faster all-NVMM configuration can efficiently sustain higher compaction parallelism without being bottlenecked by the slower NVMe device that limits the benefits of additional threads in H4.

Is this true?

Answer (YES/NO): NO